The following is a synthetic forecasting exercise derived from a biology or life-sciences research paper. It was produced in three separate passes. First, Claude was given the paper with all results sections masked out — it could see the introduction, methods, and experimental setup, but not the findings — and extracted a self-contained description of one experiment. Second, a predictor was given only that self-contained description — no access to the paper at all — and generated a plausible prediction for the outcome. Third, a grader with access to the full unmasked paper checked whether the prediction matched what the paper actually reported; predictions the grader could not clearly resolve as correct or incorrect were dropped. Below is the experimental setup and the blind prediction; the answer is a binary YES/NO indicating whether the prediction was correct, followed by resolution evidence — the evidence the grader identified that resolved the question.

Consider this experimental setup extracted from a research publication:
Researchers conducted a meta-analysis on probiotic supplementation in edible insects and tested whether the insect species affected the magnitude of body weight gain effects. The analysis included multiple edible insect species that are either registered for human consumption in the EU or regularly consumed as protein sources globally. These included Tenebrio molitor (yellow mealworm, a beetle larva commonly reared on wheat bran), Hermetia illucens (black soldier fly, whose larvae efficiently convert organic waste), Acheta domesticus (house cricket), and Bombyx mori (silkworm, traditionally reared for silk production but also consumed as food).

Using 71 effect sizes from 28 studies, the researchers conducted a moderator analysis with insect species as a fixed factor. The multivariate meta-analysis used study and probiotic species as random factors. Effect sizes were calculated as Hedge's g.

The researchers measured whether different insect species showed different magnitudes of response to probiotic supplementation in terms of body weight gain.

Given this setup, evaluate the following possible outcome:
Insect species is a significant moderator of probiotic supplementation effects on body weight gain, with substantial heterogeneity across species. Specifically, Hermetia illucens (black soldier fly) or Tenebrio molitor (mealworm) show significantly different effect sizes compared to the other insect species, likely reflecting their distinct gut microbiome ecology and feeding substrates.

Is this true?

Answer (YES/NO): NO